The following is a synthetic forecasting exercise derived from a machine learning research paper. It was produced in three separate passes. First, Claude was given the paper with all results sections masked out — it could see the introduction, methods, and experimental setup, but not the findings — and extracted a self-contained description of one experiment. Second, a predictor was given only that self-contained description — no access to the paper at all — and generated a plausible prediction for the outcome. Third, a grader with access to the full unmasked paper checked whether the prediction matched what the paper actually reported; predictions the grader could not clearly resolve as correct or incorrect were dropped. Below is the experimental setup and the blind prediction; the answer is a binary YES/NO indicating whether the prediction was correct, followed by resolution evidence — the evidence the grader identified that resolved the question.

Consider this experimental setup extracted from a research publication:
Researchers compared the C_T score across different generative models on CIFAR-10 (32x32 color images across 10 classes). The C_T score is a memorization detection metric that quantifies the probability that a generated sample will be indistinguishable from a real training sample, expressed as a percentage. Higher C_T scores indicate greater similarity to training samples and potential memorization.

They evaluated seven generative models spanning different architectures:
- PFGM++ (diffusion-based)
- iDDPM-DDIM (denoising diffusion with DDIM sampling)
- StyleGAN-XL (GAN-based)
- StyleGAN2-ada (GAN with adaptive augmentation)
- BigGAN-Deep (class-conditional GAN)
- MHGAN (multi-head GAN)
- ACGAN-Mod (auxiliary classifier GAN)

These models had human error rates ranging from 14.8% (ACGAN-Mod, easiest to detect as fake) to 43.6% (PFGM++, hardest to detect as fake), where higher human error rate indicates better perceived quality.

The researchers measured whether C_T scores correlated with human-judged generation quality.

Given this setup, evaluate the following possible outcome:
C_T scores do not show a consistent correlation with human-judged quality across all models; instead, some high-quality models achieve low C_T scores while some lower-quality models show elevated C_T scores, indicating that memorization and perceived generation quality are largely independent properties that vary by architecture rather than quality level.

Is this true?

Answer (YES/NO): YES